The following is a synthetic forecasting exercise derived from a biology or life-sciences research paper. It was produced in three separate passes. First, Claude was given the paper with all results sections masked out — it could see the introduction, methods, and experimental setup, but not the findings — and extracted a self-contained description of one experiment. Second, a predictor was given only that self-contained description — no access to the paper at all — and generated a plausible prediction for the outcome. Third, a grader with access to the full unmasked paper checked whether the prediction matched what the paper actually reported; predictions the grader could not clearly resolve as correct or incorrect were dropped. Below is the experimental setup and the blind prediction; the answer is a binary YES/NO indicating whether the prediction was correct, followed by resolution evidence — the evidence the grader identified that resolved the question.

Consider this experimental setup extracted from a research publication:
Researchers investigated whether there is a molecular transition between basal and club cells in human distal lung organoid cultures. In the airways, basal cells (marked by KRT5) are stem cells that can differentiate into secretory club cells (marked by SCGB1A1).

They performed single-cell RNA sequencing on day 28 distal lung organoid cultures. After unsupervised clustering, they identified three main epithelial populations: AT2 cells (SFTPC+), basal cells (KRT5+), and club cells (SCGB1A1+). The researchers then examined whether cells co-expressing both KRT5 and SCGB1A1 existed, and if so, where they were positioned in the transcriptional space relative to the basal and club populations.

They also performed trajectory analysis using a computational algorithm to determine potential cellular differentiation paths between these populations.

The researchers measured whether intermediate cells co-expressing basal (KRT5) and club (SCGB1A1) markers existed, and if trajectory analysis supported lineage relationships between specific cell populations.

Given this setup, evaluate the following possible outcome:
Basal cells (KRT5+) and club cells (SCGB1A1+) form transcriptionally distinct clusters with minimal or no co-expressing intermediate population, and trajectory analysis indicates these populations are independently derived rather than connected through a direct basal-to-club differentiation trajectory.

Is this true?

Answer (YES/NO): NO